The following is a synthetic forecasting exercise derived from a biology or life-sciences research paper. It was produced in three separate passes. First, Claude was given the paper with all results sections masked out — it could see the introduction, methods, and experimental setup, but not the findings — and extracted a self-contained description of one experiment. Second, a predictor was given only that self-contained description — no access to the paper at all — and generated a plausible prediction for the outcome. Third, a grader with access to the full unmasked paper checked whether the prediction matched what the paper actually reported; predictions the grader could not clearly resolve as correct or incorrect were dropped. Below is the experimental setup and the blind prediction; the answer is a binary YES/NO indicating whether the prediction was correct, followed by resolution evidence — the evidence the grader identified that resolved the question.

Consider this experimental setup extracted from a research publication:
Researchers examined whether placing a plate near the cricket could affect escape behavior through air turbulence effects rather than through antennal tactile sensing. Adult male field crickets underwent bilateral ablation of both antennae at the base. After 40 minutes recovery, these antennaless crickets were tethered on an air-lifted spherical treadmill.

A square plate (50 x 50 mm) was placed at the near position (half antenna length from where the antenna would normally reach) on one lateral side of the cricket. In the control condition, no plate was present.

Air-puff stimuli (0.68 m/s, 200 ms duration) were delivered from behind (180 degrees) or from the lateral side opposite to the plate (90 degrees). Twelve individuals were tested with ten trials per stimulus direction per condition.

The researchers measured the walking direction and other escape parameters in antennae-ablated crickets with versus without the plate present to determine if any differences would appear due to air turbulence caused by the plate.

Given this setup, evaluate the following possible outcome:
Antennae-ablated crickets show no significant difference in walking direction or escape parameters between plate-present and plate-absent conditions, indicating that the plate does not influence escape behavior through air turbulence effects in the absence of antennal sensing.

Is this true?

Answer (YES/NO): YES